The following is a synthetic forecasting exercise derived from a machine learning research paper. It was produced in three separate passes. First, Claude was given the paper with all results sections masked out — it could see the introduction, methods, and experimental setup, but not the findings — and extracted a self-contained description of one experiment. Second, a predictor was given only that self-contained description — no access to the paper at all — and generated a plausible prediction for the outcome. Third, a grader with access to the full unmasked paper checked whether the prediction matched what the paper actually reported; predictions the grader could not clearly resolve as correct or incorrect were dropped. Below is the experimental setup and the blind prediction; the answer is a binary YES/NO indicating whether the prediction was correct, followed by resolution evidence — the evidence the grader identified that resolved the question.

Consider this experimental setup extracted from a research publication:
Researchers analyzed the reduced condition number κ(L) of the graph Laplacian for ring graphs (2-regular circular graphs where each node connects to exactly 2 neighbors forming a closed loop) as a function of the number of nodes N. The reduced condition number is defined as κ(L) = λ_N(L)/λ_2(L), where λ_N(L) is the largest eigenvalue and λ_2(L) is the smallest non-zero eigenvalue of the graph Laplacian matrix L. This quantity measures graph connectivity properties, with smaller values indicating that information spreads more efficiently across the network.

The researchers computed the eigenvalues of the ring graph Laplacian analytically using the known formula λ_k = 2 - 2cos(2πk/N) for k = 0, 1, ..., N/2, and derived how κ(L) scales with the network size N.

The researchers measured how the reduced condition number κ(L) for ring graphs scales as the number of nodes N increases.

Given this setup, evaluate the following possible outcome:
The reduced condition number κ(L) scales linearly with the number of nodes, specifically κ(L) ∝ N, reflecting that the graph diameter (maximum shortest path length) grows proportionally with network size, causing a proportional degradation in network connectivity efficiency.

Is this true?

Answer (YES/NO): NO